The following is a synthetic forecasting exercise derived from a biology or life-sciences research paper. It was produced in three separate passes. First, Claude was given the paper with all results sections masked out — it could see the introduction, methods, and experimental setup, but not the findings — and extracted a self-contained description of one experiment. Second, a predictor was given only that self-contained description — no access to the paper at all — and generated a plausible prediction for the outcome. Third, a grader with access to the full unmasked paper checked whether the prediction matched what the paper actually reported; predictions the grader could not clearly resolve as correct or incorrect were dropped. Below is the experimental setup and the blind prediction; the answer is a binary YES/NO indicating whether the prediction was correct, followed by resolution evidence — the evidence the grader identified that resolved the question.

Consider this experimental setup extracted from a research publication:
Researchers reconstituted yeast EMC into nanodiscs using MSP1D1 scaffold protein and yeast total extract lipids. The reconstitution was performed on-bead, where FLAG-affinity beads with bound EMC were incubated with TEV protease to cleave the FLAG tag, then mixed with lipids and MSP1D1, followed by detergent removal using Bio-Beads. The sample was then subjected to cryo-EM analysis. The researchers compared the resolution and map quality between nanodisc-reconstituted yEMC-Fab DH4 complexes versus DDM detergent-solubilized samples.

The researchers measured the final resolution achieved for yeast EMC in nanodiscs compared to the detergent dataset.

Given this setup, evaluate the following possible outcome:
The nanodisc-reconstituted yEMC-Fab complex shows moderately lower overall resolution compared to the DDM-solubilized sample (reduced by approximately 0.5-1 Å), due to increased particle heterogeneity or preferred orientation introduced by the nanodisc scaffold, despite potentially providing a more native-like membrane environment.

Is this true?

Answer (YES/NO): NO